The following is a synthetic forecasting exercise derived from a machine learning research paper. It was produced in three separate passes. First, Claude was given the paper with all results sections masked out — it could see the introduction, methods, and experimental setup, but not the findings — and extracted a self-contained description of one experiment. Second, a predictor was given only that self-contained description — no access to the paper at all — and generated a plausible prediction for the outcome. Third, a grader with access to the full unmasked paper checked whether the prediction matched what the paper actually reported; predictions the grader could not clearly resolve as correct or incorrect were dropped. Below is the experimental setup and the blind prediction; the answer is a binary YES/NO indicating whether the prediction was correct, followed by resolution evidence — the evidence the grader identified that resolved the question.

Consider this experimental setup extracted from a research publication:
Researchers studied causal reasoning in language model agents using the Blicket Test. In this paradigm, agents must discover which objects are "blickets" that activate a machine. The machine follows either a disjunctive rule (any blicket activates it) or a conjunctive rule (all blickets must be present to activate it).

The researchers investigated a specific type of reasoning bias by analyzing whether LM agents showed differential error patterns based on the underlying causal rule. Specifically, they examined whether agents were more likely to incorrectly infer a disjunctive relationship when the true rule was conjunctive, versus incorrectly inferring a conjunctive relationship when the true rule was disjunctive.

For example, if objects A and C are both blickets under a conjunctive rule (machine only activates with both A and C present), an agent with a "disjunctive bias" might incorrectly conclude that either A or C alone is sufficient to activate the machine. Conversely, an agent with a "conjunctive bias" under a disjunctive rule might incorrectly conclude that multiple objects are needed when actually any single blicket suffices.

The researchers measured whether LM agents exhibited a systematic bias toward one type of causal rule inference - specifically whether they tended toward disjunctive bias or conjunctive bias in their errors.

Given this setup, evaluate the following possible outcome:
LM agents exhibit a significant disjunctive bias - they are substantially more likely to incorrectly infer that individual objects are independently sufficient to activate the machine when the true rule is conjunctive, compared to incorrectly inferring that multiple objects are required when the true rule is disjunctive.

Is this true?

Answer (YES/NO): YES